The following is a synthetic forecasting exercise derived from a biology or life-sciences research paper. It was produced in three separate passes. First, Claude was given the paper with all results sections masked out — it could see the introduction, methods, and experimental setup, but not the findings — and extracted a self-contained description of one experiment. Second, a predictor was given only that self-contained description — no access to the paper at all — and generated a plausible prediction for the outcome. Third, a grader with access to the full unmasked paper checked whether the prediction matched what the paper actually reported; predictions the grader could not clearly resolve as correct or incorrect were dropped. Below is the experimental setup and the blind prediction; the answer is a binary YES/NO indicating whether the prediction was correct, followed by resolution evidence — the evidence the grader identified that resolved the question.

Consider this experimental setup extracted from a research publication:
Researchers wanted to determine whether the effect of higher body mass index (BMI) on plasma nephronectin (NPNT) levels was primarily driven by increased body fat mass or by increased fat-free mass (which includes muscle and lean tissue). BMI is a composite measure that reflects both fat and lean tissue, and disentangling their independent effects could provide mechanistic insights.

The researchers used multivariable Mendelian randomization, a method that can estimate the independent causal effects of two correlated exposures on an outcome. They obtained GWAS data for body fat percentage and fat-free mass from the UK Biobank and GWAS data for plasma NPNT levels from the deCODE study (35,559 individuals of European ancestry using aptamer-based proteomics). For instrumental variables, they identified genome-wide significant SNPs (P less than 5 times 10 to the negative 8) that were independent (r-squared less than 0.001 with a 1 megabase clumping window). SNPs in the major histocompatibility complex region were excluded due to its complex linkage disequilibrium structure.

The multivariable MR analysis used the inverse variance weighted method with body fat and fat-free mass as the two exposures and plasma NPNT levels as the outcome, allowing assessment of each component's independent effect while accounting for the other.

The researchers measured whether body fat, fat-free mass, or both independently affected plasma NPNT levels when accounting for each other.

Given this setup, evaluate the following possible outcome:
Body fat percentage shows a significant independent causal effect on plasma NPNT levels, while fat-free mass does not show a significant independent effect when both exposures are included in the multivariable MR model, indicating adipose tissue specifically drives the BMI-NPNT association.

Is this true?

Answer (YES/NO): NO